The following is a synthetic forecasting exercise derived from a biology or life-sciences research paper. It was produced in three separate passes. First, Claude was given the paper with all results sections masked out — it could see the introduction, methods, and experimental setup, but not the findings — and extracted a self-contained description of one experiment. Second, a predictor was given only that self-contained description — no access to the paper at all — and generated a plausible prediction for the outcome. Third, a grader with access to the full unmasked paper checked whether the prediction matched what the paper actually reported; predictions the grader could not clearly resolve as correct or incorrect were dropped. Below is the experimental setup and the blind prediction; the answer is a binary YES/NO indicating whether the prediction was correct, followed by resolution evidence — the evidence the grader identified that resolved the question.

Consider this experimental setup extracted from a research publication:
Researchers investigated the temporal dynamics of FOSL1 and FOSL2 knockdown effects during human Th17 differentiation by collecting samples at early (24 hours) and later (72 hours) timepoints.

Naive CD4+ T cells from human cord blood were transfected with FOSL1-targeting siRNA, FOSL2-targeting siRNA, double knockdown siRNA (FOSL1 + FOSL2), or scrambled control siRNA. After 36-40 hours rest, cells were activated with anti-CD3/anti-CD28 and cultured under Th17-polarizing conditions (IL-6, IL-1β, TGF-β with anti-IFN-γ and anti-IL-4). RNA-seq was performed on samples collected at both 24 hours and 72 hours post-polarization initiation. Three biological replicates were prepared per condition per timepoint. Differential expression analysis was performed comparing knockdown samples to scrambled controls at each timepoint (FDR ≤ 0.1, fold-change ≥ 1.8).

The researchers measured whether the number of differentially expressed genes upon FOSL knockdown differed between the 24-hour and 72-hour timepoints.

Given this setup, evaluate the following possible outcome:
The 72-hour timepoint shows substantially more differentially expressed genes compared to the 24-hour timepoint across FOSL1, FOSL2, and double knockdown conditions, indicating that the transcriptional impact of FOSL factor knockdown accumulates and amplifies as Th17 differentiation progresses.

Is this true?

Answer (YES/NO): NO